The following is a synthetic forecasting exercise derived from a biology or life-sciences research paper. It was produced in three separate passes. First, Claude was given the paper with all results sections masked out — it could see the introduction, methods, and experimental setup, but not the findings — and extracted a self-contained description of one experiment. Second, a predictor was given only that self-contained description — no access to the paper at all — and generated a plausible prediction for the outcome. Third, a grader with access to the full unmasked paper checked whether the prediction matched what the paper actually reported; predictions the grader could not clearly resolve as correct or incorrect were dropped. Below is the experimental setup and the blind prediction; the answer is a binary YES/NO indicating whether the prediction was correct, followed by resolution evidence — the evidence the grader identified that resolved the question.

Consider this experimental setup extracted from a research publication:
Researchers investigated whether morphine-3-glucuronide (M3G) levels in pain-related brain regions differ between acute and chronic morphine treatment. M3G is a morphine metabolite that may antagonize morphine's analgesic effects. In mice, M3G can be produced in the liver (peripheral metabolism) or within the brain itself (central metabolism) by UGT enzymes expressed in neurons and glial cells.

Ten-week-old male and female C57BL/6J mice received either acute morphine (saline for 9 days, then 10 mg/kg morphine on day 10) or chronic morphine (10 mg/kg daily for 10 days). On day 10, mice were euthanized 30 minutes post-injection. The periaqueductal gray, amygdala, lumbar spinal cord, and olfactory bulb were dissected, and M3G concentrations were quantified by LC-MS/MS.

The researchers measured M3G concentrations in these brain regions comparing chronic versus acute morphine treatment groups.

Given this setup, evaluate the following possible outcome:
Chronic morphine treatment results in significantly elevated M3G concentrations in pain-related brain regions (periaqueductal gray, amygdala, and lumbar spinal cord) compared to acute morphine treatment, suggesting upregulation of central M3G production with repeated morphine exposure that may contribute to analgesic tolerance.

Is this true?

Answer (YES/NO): NO